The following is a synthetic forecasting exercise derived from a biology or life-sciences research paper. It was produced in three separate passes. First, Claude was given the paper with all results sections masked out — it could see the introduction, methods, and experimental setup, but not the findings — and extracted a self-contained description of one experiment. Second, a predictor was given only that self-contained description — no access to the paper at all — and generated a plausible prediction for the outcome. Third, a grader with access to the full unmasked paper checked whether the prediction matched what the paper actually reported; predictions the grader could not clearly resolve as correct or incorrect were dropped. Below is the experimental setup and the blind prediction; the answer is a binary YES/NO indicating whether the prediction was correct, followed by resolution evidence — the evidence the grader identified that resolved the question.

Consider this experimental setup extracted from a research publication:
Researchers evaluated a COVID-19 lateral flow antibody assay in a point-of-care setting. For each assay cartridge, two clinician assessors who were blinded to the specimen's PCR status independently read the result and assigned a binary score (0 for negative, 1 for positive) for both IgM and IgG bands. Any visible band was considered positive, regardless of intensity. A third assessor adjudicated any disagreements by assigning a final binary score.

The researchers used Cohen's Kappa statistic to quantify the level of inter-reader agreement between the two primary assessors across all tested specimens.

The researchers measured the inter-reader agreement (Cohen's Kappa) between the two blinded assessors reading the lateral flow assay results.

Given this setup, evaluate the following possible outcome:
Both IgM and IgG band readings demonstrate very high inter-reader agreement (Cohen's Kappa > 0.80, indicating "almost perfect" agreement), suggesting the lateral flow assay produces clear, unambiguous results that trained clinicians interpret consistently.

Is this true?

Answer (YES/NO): YES